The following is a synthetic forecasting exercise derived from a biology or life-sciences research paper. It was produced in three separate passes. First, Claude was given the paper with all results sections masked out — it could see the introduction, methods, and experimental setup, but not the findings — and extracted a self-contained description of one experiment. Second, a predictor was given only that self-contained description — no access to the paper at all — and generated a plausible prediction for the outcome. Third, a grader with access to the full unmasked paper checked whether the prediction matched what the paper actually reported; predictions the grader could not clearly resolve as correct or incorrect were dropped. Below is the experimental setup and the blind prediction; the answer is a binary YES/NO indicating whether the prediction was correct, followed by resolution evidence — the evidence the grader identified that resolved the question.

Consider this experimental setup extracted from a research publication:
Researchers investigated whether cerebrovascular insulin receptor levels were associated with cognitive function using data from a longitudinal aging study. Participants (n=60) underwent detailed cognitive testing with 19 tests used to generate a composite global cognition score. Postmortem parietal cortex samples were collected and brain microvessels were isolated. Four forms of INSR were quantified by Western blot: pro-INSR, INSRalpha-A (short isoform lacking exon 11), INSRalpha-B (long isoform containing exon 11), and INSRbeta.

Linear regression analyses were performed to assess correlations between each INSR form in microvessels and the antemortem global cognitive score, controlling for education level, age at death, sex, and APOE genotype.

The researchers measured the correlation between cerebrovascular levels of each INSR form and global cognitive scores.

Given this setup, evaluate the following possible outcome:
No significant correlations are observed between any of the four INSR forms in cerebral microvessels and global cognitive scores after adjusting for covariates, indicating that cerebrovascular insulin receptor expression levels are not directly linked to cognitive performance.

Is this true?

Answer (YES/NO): NO